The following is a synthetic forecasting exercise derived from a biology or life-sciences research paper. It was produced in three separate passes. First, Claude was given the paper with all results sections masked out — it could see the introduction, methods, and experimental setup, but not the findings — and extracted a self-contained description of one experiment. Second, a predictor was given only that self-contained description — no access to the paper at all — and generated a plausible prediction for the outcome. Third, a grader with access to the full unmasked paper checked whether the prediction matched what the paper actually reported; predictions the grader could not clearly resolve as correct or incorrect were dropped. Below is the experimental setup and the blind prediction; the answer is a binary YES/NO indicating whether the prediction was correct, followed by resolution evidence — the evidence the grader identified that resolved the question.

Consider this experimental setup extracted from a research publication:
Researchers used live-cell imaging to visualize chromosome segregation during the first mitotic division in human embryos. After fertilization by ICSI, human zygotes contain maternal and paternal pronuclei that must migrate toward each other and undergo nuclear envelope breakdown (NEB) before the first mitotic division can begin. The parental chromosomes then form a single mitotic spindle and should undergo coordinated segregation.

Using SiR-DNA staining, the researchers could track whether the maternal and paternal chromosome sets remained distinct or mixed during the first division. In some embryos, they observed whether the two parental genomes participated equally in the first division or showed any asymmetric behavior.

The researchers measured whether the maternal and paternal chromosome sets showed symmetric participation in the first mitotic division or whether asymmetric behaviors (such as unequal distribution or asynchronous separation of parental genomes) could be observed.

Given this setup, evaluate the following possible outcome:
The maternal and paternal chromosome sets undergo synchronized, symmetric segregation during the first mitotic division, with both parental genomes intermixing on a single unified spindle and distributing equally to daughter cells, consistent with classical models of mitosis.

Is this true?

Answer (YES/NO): NO